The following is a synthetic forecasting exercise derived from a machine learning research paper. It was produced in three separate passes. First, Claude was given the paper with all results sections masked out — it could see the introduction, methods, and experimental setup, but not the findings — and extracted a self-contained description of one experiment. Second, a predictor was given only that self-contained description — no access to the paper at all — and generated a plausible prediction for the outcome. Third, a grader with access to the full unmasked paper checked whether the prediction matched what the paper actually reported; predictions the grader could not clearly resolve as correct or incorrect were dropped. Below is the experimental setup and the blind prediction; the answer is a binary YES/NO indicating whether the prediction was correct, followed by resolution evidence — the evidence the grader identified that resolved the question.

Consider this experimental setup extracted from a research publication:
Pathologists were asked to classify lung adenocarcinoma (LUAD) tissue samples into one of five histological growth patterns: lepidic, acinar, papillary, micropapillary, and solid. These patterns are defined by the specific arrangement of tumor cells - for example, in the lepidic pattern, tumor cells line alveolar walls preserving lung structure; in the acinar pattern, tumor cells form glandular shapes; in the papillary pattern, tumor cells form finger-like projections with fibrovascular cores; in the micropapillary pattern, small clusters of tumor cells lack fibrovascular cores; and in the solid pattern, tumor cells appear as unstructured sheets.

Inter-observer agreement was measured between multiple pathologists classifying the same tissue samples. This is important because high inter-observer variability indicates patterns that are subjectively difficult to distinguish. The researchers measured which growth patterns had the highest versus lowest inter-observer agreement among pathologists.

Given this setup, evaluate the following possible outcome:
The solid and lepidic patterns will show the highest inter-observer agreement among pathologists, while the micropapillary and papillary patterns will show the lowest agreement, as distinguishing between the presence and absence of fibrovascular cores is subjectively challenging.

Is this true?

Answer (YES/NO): NO